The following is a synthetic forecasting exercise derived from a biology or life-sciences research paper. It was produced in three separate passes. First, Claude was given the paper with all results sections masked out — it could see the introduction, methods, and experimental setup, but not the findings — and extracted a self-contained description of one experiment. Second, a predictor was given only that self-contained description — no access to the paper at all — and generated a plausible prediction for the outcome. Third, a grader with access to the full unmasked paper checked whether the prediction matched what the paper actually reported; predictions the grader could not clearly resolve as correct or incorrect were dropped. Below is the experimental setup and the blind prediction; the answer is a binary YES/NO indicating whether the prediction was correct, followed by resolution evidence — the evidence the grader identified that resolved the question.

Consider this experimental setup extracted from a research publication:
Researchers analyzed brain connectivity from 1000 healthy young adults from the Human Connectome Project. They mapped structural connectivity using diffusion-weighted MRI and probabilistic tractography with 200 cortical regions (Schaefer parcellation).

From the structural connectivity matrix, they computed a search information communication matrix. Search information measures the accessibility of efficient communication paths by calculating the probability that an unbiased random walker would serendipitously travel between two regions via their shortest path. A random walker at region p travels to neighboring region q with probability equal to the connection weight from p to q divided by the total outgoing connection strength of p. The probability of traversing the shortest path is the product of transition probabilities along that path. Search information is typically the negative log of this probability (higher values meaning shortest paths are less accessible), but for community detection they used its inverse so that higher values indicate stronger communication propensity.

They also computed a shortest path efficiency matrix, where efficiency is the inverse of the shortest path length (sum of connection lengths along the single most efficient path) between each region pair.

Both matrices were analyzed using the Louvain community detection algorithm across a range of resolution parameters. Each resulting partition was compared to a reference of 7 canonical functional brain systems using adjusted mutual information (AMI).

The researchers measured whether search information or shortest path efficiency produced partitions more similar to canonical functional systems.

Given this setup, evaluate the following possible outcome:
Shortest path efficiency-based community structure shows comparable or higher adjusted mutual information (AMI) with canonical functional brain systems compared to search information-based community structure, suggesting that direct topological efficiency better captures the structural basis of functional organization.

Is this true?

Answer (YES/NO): NO